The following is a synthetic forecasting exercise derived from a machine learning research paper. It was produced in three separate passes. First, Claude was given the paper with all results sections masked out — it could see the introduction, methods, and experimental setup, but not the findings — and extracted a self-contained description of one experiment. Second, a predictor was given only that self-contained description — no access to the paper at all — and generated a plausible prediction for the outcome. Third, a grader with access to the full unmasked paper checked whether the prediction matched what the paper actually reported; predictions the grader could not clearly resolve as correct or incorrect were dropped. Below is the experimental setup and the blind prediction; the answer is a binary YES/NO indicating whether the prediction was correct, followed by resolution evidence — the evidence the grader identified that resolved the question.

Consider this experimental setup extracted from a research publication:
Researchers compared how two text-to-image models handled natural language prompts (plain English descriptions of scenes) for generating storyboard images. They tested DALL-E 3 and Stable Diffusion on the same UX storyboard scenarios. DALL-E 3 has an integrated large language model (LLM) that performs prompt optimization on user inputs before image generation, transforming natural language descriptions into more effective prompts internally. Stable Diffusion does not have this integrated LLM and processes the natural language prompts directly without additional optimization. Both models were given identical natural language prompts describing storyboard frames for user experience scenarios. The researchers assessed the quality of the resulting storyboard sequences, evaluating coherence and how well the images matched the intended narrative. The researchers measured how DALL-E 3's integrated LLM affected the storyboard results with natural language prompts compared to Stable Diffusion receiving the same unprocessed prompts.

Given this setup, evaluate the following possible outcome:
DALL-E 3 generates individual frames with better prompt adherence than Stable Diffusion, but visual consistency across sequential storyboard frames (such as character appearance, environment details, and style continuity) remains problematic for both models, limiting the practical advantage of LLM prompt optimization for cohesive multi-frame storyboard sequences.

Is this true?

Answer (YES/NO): NO